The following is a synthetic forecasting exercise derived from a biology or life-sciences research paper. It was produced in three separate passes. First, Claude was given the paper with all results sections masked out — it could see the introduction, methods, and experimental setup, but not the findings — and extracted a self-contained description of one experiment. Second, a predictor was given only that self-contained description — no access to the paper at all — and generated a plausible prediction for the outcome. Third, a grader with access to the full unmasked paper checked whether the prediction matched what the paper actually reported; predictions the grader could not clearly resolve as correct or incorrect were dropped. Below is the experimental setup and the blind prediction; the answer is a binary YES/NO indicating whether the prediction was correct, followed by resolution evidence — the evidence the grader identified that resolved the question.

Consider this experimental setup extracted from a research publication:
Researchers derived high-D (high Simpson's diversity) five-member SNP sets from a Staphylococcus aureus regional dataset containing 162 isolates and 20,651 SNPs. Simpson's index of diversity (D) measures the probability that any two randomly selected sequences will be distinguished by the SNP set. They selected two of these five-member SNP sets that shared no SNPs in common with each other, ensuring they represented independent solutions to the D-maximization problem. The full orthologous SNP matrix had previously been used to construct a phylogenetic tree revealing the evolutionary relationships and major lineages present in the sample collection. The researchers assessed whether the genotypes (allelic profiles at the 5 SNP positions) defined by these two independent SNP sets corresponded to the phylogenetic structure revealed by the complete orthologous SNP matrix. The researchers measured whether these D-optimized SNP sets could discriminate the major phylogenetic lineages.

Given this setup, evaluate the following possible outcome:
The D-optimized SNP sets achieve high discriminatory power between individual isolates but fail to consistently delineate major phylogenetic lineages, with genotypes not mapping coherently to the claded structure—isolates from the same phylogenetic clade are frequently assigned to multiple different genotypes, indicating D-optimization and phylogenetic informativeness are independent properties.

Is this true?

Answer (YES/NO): NO